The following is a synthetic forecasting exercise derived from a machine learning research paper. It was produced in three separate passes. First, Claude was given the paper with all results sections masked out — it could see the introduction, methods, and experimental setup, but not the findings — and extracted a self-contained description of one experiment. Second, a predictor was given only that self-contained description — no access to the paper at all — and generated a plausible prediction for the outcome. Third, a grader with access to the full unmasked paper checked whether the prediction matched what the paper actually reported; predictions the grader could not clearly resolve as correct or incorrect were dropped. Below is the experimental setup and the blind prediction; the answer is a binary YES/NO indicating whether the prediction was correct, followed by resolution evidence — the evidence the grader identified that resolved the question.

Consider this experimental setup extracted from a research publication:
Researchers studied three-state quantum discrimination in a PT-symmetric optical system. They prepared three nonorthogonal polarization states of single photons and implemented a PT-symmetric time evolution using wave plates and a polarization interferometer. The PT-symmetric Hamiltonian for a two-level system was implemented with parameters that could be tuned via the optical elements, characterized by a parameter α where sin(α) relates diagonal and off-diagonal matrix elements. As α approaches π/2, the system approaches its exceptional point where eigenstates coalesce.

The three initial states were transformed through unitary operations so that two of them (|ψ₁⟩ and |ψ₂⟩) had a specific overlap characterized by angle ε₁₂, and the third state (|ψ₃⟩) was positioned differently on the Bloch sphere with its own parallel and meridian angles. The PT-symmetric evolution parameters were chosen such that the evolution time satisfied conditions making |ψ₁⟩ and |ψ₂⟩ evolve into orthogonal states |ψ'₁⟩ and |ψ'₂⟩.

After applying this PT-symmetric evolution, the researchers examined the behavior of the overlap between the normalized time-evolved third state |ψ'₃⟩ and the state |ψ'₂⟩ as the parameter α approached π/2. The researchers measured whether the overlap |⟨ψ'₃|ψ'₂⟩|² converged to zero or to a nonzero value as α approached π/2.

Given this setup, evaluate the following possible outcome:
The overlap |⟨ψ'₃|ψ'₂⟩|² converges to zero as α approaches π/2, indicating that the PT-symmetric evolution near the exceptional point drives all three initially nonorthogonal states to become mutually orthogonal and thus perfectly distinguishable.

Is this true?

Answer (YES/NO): NO